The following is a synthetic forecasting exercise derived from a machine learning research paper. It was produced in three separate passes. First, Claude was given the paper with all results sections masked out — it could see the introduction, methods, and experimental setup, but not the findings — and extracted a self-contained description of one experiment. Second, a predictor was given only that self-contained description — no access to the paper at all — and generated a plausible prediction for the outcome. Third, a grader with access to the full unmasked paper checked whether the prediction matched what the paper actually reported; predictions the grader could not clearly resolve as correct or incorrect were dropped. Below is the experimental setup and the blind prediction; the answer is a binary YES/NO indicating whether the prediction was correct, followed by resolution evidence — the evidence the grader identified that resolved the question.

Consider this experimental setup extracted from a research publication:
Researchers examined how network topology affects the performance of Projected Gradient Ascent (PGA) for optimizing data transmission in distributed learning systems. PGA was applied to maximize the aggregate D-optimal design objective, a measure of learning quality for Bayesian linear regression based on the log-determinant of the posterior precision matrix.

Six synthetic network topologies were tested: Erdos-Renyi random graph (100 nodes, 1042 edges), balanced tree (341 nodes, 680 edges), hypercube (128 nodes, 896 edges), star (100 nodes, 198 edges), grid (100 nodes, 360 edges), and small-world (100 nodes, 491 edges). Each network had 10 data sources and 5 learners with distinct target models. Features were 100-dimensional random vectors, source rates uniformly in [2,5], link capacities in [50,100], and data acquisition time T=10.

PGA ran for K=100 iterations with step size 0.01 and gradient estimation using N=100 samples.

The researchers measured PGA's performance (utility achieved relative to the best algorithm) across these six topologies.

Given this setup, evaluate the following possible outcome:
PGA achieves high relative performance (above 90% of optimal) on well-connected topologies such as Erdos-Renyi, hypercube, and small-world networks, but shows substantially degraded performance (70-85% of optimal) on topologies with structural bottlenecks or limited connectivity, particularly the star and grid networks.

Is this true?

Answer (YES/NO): NO